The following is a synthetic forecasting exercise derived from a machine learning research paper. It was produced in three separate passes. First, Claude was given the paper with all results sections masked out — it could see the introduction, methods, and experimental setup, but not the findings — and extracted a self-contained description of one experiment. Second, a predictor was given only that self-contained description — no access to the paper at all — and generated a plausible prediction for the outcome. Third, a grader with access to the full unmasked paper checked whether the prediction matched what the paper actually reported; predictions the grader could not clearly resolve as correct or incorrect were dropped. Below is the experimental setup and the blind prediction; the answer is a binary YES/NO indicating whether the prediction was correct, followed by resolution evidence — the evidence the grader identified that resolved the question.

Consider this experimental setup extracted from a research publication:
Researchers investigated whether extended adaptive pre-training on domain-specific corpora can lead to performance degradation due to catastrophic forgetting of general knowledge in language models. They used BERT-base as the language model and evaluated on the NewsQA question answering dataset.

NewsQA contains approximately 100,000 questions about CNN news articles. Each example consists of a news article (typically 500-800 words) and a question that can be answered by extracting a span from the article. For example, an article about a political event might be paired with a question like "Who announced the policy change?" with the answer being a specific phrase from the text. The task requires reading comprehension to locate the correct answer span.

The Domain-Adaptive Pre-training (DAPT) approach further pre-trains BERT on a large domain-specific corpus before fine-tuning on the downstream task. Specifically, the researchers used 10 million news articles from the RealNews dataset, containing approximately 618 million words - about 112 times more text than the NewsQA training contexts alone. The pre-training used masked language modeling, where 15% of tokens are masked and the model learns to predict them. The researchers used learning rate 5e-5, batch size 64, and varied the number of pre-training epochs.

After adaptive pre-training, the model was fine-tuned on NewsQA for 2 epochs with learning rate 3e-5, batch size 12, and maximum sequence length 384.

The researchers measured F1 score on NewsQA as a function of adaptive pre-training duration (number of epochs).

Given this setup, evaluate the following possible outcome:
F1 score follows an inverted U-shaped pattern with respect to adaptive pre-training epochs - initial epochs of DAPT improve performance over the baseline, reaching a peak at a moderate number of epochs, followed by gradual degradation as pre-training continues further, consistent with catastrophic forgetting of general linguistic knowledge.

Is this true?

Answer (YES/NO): NO